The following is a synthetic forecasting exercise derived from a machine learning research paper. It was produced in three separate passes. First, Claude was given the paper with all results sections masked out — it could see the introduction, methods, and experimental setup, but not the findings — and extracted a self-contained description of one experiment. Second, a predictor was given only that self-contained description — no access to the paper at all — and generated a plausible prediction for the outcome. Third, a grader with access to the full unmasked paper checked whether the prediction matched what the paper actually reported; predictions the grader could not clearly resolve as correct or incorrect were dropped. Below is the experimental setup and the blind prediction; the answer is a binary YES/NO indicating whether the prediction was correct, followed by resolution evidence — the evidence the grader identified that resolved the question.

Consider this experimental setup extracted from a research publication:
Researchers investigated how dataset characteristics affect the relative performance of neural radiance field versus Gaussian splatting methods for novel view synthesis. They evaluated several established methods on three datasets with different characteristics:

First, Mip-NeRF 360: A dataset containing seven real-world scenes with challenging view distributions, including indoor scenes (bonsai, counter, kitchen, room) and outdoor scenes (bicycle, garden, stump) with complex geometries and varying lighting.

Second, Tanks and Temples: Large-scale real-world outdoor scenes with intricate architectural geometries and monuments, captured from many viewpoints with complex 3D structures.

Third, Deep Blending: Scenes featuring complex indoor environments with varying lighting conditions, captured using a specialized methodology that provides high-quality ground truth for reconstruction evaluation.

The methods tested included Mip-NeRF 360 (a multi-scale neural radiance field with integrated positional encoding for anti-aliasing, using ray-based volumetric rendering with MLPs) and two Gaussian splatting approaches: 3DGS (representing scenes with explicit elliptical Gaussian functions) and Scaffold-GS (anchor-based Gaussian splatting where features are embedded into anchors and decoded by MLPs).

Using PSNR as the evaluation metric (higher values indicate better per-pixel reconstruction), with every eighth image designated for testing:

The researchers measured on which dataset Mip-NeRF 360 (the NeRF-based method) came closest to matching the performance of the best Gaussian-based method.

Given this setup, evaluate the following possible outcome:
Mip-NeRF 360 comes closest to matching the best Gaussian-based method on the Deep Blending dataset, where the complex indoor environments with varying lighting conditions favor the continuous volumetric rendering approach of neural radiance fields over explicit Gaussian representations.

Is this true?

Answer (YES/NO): YES